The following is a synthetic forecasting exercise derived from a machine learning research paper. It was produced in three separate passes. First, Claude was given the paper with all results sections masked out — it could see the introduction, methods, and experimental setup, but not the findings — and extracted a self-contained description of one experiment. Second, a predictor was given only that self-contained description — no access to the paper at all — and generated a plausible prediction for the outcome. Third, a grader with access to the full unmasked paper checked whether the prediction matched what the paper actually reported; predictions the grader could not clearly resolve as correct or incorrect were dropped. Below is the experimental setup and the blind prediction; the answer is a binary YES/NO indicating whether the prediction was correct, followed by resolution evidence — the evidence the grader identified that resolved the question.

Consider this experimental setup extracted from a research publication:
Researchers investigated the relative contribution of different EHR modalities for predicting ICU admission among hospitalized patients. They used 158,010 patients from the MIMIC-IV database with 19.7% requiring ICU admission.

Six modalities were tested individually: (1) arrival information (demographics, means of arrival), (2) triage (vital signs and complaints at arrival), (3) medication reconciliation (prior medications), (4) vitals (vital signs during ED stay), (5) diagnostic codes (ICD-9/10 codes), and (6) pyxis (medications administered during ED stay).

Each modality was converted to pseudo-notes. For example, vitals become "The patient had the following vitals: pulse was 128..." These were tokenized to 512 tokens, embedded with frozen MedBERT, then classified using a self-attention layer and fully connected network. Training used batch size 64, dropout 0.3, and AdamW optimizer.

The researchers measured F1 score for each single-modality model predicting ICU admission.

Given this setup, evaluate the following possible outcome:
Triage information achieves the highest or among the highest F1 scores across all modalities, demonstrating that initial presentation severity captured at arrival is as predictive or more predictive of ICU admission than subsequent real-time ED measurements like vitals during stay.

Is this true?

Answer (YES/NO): YES